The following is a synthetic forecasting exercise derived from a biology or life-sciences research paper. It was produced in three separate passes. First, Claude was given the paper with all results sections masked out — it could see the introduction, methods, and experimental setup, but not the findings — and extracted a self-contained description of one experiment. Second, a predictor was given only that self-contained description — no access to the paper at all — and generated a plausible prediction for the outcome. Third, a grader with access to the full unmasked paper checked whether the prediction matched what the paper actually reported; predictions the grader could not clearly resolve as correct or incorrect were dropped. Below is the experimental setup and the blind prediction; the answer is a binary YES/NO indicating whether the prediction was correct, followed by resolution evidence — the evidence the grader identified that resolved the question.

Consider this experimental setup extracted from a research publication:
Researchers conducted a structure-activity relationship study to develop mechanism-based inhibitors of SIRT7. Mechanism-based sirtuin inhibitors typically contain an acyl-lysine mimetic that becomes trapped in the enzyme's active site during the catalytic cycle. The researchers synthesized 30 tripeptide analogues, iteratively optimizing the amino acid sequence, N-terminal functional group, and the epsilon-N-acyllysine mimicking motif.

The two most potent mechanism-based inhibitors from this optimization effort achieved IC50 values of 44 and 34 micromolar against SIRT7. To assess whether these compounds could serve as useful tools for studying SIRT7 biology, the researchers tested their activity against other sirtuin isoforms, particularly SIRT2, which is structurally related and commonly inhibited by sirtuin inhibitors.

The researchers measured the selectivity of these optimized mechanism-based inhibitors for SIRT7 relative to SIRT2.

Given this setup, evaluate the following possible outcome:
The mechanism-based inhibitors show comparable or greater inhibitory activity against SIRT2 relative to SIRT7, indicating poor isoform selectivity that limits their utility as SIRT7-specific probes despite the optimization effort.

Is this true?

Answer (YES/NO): YES